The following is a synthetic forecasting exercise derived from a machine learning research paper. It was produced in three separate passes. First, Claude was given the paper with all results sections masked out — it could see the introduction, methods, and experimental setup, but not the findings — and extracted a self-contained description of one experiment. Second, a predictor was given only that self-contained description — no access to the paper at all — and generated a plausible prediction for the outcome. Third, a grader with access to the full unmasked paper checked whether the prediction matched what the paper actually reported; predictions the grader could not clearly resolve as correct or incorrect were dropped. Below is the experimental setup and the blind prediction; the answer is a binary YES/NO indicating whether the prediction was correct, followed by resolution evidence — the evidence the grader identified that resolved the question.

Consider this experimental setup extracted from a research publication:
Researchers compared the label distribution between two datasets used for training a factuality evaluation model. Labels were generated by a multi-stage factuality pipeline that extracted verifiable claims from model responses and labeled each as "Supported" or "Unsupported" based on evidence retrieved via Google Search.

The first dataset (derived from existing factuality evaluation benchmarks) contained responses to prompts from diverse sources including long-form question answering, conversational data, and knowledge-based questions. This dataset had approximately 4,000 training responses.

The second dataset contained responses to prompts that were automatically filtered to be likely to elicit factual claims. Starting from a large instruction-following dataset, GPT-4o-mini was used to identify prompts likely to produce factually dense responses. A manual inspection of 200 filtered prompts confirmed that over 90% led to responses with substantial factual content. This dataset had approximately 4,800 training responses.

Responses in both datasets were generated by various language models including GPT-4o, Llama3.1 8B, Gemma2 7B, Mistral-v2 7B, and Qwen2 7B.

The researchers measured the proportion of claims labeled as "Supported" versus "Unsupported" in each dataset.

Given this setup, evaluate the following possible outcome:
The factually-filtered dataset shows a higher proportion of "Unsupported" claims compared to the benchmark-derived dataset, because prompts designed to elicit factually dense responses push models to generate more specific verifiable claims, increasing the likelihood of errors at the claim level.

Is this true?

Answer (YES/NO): YES